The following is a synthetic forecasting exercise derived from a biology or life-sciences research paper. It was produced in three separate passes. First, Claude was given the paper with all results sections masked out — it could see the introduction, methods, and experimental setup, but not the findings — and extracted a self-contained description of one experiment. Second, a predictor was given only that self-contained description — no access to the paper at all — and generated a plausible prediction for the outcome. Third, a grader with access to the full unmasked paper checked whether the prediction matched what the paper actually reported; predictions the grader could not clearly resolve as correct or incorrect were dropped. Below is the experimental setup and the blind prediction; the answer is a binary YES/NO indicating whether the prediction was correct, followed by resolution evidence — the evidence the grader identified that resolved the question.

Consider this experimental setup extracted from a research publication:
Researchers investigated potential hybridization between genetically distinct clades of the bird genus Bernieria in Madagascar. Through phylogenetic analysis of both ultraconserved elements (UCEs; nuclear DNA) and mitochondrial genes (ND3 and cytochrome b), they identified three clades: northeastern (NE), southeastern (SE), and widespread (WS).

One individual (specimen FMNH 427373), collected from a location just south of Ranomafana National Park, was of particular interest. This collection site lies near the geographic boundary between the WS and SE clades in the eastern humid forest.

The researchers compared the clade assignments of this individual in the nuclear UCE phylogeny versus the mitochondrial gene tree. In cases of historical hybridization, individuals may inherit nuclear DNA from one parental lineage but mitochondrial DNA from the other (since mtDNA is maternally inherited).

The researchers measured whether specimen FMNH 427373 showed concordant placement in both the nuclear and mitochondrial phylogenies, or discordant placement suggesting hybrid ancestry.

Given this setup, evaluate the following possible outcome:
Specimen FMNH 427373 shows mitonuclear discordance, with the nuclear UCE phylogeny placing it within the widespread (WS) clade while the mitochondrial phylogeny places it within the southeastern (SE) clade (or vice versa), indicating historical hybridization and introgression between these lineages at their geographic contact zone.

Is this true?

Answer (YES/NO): YES